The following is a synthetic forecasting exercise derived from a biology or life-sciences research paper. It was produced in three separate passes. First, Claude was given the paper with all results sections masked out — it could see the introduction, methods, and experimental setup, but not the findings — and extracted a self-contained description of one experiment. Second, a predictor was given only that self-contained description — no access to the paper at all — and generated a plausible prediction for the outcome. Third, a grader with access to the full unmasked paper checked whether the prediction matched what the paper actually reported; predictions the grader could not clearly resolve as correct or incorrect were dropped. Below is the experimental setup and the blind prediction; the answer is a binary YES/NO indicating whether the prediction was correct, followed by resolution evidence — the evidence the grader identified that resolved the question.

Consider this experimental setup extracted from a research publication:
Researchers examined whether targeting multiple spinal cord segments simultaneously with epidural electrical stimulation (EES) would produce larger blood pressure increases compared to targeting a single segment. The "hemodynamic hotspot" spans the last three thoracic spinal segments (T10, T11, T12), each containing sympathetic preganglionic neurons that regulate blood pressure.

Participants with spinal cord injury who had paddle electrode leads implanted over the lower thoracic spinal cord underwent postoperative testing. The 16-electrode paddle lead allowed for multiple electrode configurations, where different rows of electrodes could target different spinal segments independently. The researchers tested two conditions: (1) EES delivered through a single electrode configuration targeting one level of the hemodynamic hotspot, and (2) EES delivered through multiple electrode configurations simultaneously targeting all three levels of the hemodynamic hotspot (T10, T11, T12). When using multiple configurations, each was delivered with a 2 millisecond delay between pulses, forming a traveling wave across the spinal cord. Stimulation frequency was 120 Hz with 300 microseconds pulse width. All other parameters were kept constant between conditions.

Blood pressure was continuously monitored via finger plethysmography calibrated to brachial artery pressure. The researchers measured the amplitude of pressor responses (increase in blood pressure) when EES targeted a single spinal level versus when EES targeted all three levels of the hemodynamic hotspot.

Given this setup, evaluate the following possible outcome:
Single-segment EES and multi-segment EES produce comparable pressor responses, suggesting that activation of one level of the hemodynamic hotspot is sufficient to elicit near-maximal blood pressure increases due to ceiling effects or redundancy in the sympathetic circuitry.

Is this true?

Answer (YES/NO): NO